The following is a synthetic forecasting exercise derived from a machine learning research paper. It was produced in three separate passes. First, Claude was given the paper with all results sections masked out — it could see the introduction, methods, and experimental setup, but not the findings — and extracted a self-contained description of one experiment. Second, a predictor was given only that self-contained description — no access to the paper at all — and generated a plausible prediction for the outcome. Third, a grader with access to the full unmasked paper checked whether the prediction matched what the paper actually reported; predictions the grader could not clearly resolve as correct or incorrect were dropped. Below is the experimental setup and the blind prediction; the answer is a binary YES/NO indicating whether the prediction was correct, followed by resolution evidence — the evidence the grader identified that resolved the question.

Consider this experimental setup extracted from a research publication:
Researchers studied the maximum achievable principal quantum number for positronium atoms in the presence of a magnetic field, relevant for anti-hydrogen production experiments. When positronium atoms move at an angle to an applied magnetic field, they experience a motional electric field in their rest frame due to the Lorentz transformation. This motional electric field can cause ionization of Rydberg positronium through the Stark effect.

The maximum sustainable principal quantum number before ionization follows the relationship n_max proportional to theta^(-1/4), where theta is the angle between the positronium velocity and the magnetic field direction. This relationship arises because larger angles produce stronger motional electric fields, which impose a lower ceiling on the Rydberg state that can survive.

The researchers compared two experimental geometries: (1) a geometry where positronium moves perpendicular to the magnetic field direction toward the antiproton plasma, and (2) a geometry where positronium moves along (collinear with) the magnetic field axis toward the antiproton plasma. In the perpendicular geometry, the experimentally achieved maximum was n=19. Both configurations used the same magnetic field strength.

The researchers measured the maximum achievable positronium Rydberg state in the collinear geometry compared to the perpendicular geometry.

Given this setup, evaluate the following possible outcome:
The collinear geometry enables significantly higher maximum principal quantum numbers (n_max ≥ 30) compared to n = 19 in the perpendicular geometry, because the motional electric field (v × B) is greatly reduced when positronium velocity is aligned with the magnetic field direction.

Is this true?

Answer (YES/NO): YES